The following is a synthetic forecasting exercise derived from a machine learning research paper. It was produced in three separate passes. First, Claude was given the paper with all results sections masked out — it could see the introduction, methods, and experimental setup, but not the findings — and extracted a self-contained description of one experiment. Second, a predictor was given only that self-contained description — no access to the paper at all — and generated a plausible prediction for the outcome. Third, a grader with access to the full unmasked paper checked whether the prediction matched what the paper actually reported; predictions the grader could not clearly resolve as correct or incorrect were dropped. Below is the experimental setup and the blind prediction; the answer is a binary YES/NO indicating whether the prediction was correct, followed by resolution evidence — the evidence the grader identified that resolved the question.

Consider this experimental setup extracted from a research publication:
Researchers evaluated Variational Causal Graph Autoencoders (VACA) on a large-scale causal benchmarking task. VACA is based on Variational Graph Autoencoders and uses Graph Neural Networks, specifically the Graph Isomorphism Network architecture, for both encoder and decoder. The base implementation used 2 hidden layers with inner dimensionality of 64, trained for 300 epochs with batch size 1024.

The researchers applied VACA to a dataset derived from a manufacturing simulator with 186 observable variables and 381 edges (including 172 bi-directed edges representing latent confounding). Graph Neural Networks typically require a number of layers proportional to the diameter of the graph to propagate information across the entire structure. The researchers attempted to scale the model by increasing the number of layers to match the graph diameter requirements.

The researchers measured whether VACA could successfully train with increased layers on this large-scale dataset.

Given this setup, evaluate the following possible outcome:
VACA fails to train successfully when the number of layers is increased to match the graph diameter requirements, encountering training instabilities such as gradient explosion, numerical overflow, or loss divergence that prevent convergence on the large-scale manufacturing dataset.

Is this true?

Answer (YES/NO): YES